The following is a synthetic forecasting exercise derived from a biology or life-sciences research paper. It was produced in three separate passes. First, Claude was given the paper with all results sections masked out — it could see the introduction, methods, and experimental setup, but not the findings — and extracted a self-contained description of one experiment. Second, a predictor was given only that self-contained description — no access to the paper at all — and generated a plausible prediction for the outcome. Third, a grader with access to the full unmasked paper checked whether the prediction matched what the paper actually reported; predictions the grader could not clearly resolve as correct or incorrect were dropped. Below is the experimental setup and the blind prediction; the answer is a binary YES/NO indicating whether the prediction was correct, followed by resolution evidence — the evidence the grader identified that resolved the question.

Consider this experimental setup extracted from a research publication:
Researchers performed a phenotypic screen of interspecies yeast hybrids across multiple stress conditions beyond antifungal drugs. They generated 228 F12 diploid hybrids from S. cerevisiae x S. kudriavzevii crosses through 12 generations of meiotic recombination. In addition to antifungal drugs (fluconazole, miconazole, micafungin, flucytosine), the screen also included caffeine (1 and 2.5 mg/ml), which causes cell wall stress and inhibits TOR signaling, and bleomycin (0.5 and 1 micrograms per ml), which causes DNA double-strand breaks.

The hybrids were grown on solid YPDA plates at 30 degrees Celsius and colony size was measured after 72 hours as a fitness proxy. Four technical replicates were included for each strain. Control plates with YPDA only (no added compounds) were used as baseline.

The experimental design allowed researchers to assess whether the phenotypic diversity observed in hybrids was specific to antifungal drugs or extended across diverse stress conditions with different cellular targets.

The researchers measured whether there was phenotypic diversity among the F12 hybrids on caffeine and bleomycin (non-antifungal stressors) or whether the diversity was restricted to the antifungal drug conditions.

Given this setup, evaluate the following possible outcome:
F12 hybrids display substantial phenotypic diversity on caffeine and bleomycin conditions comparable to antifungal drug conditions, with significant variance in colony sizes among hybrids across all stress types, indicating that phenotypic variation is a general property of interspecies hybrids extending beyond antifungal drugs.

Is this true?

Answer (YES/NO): YES